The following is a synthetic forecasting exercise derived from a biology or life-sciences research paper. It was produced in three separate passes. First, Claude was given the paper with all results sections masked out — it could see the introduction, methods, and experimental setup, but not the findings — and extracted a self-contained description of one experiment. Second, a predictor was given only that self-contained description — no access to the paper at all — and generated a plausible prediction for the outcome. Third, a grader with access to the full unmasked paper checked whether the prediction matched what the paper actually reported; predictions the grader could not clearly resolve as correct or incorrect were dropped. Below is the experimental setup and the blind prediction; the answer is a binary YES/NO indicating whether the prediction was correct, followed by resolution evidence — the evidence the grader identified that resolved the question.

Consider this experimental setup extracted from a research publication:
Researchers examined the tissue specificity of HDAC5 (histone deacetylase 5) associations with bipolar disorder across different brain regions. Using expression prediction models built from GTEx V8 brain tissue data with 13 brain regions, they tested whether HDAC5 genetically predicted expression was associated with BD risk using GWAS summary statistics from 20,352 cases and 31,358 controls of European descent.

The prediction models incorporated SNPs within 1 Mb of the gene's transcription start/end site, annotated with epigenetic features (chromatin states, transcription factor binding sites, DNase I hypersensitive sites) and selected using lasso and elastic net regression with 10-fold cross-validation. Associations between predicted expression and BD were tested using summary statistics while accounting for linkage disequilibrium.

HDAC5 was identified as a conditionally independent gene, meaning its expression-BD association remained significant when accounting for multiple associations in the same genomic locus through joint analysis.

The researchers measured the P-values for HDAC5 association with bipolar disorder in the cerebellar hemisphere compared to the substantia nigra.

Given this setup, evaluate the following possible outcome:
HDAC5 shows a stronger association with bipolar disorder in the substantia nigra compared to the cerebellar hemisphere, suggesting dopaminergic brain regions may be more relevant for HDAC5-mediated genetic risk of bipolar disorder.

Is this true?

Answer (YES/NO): NO